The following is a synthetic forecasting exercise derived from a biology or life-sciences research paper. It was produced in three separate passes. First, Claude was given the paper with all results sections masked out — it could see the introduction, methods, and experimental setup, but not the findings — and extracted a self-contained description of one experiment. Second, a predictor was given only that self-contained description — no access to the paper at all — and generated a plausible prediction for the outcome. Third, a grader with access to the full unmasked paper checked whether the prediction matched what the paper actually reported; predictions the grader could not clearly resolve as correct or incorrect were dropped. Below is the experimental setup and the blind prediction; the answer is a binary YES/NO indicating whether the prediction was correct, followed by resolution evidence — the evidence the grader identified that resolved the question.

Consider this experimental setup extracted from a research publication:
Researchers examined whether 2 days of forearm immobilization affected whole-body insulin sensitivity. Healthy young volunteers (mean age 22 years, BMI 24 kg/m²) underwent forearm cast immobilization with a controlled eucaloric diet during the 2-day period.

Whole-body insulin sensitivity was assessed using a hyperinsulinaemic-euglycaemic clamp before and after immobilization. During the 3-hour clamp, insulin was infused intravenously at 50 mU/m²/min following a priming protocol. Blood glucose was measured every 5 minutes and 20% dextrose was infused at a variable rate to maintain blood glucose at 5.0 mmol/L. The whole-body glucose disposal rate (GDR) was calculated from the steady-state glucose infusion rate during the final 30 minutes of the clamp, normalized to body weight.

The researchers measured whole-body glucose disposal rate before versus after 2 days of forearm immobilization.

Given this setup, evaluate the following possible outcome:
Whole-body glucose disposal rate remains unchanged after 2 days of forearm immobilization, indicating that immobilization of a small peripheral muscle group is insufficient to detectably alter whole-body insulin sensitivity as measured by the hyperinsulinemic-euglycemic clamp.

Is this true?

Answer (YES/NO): YES